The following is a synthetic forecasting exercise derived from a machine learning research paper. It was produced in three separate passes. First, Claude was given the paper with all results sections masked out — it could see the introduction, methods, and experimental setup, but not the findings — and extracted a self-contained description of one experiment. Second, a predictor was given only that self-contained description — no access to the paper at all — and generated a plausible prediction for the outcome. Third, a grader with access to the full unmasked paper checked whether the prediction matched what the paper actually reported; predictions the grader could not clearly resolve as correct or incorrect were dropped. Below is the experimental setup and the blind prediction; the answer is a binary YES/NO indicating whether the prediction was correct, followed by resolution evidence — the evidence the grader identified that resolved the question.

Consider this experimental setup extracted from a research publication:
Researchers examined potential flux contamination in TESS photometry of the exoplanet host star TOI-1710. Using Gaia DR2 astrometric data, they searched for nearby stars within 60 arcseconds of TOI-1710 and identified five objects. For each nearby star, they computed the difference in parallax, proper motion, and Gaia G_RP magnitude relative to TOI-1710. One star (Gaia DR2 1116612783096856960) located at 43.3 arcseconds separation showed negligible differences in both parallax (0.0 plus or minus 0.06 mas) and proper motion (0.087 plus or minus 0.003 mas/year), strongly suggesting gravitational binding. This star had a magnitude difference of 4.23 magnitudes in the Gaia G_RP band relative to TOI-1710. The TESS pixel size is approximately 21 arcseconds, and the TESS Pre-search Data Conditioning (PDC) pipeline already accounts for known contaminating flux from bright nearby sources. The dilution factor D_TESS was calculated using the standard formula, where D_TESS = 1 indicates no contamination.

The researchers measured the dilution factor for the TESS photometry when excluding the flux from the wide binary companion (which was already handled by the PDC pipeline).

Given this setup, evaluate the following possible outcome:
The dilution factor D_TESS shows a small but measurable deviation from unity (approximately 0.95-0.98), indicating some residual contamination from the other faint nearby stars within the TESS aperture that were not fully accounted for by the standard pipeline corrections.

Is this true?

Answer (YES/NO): NO